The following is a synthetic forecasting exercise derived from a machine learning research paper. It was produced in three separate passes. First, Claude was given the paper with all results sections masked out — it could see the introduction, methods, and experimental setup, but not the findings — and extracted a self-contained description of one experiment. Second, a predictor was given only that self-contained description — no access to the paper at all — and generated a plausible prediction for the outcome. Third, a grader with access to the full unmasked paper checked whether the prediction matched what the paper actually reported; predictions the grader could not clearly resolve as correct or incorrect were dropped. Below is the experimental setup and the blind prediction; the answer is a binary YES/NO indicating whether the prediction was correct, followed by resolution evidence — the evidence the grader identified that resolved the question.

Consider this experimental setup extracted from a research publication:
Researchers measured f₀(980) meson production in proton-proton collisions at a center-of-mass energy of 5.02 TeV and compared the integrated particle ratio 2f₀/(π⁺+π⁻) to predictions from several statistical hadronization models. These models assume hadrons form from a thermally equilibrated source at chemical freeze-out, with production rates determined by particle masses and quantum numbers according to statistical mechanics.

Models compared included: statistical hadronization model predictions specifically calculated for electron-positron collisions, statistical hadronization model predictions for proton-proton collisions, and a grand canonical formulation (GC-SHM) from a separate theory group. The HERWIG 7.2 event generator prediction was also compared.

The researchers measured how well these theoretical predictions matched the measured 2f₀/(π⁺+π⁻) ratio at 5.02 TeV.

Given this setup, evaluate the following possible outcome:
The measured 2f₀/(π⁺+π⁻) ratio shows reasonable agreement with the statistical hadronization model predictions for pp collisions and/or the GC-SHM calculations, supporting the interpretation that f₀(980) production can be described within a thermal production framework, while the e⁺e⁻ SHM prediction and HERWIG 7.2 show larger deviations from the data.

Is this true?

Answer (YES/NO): NO